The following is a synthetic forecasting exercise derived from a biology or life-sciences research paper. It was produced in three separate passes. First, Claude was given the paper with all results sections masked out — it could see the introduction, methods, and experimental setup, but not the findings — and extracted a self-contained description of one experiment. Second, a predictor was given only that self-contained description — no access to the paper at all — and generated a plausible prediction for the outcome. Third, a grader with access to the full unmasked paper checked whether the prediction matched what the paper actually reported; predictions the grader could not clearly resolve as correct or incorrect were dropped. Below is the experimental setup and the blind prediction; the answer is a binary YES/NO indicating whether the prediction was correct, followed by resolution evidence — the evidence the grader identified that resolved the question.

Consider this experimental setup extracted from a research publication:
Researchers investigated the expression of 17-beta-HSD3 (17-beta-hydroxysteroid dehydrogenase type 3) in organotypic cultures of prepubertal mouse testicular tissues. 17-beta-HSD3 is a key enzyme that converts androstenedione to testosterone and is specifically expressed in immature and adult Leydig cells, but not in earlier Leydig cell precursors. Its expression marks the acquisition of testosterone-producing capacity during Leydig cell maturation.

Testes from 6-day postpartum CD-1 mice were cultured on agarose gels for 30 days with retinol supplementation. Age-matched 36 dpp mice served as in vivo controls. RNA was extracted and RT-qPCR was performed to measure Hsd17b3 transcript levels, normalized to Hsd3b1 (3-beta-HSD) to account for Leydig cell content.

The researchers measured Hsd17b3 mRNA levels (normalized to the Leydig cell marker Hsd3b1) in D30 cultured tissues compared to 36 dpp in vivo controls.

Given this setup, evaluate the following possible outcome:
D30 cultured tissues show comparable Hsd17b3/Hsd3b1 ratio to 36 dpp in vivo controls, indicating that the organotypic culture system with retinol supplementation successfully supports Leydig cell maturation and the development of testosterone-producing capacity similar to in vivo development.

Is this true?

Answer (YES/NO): NO